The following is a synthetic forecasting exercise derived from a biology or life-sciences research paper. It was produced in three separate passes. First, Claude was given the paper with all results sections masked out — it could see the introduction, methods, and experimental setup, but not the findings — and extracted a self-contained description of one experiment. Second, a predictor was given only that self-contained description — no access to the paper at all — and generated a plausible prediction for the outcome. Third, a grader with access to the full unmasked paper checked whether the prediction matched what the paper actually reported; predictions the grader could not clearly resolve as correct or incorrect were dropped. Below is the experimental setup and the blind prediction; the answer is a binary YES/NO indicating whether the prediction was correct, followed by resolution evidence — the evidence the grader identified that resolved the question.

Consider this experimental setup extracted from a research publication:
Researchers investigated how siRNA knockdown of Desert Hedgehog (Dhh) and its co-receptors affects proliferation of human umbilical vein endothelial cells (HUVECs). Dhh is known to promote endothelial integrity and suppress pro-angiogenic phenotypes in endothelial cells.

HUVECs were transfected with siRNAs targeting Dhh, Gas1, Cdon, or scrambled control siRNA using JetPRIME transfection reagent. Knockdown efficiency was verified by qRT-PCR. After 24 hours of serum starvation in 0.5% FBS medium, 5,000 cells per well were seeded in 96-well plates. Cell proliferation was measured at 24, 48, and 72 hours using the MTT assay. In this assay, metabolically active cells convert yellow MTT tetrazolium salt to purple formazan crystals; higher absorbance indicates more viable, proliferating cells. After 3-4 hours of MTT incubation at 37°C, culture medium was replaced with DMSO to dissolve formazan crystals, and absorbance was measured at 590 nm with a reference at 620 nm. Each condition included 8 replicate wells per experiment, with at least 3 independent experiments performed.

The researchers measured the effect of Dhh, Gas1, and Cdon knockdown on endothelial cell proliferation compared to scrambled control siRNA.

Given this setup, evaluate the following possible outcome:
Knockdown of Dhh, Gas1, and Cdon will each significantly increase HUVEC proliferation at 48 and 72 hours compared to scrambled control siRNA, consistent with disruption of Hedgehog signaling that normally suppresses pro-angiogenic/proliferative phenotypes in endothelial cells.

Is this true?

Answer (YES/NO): NO